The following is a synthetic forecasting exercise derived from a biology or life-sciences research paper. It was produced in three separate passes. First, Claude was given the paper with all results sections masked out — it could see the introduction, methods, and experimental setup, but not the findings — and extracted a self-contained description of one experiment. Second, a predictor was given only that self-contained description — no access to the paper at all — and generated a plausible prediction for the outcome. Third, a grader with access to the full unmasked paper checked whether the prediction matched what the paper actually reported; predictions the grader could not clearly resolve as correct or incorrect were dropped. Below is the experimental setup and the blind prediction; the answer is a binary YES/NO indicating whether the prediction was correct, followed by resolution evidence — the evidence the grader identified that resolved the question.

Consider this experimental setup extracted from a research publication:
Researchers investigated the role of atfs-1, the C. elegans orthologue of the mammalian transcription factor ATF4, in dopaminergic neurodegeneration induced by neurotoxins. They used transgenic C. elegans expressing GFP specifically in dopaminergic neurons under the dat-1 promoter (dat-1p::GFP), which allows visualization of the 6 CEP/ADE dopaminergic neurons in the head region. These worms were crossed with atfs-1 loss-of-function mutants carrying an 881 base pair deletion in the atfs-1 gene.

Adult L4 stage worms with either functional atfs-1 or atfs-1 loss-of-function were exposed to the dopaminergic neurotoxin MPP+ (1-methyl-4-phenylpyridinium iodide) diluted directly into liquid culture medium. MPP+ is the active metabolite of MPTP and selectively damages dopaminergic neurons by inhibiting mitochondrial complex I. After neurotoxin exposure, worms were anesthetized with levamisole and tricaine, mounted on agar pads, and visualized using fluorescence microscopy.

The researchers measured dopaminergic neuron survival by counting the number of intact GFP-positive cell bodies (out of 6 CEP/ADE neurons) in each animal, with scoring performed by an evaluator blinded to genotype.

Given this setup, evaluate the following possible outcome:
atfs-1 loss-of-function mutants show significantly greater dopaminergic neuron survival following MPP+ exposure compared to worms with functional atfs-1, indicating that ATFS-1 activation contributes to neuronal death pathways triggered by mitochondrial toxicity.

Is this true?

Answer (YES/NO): YES